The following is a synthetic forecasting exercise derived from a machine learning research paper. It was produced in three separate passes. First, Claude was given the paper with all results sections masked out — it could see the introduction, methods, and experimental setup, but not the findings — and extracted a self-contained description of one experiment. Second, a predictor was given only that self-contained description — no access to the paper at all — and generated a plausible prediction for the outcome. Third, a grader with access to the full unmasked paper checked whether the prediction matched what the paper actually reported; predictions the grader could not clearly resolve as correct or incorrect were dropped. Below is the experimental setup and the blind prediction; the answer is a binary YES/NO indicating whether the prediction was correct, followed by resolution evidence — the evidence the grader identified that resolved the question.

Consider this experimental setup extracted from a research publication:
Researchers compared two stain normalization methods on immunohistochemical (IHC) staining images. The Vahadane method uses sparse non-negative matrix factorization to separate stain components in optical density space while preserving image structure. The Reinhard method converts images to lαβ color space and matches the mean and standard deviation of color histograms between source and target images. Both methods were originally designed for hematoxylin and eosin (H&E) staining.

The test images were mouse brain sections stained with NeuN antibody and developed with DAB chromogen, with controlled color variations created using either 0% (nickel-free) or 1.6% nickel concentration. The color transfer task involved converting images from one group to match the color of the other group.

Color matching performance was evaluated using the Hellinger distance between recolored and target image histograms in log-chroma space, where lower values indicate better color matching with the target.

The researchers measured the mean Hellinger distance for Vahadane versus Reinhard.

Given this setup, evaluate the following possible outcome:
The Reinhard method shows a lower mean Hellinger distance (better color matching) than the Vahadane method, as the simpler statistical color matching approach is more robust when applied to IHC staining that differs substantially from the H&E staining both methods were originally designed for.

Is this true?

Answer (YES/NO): YES